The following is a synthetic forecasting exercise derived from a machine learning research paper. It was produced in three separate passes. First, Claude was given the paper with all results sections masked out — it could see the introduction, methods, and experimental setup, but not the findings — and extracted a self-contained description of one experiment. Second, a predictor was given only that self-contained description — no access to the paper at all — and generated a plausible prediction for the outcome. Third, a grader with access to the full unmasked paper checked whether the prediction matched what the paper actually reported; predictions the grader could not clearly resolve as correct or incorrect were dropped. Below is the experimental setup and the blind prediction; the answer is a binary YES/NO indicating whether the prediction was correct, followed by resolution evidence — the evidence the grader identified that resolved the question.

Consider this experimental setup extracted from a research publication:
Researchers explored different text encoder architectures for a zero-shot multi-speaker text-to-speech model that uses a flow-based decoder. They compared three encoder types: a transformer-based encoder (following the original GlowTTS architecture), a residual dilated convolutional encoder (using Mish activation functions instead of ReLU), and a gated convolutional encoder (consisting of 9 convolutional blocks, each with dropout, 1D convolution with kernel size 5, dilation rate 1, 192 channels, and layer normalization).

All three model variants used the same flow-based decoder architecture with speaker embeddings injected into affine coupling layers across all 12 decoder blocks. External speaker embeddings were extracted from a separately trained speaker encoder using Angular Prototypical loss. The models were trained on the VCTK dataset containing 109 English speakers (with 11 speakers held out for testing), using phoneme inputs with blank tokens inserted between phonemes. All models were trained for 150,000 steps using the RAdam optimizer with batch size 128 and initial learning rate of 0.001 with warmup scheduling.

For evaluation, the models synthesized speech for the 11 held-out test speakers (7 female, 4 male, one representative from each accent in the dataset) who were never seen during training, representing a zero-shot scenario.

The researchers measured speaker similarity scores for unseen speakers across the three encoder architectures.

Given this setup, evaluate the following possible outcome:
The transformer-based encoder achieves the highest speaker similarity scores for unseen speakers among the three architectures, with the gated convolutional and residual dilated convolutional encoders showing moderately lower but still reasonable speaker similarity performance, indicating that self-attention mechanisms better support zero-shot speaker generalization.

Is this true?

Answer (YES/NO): YES